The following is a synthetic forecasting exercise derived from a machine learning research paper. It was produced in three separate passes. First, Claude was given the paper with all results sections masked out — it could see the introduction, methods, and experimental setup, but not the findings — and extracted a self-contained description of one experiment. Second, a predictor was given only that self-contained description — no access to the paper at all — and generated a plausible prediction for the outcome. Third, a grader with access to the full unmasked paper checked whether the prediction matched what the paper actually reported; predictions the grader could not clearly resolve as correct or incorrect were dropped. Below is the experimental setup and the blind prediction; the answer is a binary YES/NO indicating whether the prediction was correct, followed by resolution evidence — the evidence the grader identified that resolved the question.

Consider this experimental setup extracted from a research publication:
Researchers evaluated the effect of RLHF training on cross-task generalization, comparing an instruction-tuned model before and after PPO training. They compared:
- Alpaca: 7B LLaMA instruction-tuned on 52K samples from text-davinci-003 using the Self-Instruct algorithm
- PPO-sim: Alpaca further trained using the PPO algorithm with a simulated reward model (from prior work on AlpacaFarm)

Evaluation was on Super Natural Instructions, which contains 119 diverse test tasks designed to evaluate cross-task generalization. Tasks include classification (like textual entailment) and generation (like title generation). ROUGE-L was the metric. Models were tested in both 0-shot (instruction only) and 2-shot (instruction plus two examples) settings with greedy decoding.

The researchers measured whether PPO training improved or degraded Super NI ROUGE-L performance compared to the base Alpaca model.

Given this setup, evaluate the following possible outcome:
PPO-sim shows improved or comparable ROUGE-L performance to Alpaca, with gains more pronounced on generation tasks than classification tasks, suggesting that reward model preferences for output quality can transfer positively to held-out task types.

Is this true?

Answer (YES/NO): NO